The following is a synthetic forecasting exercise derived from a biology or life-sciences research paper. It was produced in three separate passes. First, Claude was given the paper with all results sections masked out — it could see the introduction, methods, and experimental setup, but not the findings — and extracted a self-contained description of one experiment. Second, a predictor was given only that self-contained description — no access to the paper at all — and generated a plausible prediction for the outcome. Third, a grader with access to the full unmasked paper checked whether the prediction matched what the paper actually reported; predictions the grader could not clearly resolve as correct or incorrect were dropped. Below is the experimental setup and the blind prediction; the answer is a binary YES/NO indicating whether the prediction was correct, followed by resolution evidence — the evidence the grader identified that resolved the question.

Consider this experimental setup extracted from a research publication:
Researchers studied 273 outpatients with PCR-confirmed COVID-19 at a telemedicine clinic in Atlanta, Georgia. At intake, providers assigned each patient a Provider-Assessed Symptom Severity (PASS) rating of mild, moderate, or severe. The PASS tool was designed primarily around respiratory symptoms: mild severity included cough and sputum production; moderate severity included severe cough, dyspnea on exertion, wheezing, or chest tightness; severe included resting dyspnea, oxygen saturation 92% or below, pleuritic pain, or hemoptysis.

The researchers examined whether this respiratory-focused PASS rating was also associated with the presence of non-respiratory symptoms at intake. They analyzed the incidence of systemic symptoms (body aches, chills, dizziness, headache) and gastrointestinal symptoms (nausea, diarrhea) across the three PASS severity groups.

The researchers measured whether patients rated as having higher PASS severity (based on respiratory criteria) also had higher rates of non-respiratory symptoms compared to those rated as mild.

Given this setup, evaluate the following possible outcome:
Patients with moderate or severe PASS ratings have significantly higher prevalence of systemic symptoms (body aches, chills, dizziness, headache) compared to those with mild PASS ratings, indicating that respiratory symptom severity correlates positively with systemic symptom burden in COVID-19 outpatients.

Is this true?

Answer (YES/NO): YES